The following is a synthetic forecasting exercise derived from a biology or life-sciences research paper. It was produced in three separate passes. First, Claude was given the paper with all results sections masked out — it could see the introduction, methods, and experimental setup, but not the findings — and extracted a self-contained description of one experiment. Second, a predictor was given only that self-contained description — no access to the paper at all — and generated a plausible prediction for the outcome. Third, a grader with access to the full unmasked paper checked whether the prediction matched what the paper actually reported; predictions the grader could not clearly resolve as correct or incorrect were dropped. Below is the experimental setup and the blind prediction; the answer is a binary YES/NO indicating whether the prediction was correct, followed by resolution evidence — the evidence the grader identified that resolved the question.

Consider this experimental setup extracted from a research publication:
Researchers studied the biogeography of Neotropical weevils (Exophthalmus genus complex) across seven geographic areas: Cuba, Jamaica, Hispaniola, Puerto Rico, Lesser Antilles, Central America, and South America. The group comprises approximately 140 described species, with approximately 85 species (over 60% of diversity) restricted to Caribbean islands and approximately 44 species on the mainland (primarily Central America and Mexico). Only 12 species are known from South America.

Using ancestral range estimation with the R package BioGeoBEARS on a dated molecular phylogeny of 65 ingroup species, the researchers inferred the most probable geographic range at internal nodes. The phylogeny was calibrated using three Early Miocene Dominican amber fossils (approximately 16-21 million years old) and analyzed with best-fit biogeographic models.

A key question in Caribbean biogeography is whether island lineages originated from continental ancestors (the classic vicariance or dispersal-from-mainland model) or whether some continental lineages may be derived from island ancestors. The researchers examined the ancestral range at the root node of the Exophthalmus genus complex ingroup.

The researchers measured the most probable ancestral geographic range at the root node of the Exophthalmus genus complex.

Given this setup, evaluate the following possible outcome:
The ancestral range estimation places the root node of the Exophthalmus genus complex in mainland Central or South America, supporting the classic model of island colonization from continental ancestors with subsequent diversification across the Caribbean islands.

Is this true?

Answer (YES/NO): NO